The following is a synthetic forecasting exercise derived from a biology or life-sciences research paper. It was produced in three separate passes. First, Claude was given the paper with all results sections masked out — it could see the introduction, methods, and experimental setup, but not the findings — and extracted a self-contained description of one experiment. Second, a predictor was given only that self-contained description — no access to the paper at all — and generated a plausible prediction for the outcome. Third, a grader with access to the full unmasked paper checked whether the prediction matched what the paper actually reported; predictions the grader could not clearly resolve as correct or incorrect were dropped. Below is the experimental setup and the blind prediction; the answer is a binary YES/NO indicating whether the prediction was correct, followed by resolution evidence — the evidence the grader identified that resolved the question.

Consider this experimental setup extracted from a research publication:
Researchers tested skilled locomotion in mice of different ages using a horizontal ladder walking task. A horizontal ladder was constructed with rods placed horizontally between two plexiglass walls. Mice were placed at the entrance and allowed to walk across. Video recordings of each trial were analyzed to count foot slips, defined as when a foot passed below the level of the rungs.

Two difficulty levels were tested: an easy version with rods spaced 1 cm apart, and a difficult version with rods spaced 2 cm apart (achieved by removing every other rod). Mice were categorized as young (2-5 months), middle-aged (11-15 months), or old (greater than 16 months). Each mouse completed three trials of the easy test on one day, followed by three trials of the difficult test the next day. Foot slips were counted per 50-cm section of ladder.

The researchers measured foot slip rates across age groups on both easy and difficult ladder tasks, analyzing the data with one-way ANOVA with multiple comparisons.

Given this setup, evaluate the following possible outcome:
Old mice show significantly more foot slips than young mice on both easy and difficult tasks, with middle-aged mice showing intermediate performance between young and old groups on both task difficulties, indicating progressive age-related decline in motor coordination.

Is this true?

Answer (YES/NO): NO